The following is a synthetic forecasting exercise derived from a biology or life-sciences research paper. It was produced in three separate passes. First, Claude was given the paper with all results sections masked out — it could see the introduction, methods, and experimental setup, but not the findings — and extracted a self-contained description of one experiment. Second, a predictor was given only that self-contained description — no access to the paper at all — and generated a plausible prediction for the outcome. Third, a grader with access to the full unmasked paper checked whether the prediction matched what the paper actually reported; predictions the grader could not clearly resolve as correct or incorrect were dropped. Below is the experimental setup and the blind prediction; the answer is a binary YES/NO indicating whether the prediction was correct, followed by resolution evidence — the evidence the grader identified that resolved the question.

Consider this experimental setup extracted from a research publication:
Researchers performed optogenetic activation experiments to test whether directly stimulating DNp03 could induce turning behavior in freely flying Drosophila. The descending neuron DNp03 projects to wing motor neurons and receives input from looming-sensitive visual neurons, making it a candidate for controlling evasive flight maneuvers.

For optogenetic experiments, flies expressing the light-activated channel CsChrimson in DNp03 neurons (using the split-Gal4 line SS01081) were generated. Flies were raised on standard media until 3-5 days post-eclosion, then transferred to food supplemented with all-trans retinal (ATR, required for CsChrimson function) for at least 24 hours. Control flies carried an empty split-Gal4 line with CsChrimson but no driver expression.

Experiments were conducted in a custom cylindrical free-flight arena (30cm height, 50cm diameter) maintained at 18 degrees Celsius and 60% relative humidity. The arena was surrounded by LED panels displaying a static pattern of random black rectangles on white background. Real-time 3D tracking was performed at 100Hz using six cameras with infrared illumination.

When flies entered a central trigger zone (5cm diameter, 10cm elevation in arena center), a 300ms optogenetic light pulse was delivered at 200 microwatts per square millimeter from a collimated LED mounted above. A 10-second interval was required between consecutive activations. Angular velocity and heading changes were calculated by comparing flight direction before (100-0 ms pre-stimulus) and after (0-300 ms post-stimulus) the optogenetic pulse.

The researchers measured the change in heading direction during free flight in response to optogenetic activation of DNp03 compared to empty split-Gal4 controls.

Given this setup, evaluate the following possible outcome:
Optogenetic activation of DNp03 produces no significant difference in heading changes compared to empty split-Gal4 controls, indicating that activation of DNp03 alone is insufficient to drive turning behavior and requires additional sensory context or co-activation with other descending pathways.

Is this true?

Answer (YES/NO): NO